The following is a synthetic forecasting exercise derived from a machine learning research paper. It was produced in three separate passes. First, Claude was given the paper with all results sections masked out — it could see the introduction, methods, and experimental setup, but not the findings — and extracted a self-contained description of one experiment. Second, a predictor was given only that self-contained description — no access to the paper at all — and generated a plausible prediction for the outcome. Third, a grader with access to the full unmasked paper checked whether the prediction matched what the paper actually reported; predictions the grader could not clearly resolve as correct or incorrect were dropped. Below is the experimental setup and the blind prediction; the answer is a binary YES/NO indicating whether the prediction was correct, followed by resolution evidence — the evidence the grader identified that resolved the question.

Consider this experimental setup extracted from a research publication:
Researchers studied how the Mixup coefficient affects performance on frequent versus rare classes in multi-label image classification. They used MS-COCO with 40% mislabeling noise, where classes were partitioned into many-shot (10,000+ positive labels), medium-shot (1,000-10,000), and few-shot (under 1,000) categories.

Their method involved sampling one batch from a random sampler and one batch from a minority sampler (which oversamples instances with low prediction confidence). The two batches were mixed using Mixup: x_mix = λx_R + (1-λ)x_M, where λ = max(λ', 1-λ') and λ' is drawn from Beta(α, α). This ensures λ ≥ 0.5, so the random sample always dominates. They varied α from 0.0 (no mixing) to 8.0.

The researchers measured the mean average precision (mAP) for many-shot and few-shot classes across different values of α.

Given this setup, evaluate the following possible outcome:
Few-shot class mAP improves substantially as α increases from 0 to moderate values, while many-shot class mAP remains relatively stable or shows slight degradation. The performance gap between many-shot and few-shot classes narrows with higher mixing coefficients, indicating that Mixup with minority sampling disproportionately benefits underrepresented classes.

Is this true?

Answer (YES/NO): YES